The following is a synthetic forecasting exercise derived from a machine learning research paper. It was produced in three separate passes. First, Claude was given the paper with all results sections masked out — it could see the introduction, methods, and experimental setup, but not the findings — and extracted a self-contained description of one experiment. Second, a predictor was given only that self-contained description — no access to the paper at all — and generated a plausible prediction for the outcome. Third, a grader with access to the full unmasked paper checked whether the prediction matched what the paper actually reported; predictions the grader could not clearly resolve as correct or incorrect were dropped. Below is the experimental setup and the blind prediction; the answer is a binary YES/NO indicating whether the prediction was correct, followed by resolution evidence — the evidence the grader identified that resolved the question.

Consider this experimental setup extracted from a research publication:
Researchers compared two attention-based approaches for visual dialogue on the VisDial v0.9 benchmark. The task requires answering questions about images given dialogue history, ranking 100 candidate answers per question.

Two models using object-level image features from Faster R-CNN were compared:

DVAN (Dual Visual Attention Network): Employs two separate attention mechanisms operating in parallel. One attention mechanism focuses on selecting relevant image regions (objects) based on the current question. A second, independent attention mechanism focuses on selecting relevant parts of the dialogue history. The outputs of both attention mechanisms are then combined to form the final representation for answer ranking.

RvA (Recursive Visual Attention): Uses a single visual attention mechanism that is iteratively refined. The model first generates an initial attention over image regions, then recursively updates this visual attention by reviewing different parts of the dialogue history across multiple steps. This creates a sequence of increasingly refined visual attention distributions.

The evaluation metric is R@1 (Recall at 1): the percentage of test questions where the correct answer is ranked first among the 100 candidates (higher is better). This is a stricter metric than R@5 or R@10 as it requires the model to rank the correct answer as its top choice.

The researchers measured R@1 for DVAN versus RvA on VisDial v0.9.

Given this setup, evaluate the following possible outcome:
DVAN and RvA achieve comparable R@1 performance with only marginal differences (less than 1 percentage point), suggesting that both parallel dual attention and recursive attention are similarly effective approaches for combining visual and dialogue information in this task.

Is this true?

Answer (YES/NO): NO